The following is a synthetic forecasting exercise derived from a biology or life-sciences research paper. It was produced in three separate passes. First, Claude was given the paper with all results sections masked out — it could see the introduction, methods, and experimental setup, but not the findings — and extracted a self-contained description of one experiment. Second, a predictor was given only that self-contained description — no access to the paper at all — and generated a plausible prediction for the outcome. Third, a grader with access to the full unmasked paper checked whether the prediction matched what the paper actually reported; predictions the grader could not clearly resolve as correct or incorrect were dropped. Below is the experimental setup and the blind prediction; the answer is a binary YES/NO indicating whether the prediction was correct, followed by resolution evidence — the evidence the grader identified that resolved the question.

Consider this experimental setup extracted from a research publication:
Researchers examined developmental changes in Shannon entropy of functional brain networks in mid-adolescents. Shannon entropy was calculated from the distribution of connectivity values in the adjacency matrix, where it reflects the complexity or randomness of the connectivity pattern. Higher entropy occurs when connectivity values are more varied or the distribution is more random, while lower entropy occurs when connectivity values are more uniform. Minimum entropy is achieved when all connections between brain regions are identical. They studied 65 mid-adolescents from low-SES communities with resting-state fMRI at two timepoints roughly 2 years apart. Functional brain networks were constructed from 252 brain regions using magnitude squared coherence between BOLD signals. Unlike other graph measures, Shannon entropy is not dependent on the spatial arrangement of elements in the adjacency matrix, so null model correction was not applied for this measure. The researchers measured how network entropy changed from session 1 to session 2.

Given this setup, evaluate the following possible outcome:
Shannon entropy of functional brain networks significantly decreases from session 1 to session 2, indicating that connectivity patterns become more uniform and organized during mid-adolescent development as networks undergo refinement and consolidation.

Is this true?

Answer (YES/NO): NO